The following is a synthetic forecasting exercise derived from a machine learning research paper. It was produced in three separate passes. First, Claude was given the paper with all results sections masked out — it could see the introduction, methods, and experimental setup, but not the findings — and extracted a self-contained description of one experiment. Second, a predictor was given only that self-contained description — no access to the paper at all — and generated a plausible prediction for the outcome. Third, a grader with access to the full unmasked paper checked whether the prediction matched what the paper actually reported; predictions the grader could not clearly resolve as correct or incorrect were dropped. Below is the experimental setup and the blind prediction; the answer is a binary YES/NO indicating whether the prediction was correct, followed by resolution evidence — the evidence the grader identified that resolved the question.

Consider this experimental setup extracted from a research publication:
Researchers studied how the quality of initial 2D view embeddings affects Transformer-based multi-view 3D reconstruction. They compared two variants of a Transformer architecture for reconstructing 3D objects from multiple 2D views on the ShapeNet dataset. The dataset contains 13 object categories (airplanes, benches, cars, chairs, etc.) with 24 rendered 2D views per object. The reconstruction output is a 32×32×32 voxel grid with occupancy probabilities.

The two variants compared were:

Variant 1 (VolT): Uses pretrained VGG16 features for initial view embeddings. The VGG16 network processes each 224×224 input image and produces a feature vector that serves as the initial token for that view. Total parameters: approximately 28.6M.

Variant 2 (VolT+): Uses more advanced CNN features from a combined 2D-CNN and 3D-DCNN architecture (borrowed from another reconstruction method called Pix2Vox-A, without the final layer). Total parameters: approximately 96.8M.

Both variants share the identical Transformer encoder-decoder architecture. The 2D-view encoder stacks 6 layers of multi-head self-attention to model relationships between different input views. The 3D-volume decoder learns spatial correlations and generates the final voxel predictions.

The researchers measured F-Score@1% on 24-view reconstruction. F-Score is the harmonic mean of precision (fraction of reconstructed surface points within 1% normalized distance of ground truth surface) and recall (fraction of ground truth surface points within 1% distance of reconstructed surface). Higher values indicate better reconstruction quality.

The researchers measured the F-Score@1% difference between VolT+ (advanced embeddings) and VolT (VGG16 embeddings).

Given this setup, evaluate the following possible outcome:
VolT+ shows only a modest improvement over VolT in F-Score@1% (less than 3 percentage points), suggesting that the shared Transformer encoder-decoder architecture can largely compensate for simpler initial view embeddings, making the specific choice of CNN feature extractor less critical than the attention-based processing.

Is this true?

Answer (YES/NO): YES